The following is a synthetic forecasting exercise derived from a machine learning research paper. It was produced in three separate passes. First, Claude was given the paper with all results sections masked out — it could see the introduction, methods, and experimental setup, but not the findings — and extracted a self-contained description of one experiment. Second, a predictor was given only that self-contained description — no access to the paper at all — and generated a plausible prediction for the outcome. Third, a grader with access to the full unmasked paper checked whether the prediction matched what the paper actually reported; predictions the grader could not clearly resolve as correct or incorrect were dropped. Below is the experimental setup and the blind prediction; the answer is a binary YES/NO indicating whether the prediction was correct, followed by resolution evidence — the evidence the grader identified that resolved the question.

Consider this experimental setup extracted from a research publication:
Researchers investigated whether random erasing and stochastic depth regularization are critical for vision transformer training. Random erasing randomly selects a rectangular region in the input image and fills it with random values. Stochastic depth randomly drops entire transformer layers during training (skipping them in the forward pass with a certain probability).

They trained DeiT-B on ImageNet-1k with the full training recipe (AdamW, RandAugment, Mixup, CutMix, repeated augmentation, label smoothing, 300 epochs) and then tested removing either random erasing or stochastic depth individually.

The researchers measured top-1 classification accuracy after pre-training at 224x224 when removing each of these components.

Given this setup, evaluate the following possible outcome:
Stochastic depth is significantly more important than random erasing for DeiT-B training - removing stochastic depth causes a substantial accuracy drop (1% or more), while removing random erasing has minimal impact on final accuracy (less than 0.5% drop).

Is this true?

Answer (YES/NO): NO